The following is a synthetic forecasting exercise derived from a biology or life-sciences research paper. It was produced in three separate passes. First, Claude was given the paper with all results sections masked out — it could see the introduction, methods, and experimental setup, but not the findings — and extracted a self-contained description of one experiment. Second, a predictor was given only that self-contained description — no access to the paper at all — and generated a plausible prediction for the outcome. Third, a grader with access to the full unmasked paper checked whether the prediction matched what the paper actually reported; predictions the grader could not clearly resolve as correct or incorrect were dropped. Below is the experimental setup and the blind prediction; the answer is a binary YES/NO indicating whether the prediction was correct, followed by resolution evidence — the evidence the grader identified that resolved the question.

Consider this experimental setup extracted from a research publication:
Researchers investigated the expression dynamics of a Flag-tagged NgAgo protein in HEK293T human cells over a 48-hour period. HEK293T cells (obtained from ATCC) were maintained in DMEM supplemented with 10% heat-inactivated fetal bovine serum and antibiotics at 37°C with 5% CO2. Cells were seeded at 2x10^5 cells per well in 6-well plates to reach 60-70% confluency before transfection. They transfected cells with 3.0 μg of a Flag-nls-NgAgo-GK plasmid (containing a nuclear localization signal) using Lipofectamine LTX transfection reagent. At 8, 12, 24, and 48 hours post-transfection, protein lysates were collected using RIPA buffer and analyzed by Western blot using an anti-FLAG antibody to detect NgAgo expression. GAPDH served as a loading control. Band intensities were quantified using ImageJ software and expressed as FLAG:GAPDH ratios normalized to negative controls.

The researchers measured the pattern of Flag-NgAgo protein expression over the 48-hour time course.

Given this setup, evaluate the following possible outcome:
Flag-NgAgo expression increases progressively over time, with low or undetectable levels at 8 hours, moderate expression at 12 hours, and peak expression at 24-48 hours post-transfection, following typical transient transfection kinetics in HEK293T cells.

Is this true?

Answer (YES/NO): YES